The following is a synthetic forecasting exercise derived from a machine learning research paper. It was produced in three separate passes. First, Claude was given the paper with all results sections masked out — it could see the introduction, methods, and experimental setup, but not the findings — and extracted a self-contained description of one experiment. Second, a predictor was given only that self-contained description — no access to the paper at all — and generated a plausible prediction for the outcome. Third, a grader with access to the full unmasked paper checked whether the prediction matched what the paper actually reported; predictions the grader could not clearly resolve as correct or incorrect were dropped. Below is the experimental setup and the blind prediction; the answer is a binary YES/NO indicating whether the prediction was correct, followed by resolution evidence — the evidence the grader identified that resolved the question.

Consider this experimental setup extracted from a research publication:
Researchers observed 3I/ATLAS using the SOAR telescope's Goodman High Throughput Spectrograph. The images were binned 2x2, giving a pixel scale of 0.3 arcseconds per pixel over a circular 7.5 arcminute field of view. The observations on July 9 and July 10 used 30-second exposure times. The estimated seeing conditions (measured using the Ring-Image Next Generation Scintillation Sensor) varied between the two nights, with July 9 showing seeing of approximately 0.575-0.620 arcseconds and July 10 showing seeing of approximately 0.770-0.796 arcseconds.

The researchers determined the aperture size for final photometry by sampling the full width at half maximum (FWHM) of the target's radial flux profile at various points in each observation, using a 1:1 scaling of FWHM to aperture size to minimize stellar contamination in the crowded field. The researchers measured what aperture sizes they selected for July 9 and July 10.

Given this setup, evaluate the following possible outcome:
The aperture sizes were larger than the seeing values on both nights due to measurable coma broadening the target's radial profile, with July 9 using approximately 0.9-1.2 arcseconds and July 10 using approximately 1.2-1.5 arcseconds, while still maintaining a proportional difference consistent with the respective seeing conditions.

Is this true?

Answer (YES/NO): NO